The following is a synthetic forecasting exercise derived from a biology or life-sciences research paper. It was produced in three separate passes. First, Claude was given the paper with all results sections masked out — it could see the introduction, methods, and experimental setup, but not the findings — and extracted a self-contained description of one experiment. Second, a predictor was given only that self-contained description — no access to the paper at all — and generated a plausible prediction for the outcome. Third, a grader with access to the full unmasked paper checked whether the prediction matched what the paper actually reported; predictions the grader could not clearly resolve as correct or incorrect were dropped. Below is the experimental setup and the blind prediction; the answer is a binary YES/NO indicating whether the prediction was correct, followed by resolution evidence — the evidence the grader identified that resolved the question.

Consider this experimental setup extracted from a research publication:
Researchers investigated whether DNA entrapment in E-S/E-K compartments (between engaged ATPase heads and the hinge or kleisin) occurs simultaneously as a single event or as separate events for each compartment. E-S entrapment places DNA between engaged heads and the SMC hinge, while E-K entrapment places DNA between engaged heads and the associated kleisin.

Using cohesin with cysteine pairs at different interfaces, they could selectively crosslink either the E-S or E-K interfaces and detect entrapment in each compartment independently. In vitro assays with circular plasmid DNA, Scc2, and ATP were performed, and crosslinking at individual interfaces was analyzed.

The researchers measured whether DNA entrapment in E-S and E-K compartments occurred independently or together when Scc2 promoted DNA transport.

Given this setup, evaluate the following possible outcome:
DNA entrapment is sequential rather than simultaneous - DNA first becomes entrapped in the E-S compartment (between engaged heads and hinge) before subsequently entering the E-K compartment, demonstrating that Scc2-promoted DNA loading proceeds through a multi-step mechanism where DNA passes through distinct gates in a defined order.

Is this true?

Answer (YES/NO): NO